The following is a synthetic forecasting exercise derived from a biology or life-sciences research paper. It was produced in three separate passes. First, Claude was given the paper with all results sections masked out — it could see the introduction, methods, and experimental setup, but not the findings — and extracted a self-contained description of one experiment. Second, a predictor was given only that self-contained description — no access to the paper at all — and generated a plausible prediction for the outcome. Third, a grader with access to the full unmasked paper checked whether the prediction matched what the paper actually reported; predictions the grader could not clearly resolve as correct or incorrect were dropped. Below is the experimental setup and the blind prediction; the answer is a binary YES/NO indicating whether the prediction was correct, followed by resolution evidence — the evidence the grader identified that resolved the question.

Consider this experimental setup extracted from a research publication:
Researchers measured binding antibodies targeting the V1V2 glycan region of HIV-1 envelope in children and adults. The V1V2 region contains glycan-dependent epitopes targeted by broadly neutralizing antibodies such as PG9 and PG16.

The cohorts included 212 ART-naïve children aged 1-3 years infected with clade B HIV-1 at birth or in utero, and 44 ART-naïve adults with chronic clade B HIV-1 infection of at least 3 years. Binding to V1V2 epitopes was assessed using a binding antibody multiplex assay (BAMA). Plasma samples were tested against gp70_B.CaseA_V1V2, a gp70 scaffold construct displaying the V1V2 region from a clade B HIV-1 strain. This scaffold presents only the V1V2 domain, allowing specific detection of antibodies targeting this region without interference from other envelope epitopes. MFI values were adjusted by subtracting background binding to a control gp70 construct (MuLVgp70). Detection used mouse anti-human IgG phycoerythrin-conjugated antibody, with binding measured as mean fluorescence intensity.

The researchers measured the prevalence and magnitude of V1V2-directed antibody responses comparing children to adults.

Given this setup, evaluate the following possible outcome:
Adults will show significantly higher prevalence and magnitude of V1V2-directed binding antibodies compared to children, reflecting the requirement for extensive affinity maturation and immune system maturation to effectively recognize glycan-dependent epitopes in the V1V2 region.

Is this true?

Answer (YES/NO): NO